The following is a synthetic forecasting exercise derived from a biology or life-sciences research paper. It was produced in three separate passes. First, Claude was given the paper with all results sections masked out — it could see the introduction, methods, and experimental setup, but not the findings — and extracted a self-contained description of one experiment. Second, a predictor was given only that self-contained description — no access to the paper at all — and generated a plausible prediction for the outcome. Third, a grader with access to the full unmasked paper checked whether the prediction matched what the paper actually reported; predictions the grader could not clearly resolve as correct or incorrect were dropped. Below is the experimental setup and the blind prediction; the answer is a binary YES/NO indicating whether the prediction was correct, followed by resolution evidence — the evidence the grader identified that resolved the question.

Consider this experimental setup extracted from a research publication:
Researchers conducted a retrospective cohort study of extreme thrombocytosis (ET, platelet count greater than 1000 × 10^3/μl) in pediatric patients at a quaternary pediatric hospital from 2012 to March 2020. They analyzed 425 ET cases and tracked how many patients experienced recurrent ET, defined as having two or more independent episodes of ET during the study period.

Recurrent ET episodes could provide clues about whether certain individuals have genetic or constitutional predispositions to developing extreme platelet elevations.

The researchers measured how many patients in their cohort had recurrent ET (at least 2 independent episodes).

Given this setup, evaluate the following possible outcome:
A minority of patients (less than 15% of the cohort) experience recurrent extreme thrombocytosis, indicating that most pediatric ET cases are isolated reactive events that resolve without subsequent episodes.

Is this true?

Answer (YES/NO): NO